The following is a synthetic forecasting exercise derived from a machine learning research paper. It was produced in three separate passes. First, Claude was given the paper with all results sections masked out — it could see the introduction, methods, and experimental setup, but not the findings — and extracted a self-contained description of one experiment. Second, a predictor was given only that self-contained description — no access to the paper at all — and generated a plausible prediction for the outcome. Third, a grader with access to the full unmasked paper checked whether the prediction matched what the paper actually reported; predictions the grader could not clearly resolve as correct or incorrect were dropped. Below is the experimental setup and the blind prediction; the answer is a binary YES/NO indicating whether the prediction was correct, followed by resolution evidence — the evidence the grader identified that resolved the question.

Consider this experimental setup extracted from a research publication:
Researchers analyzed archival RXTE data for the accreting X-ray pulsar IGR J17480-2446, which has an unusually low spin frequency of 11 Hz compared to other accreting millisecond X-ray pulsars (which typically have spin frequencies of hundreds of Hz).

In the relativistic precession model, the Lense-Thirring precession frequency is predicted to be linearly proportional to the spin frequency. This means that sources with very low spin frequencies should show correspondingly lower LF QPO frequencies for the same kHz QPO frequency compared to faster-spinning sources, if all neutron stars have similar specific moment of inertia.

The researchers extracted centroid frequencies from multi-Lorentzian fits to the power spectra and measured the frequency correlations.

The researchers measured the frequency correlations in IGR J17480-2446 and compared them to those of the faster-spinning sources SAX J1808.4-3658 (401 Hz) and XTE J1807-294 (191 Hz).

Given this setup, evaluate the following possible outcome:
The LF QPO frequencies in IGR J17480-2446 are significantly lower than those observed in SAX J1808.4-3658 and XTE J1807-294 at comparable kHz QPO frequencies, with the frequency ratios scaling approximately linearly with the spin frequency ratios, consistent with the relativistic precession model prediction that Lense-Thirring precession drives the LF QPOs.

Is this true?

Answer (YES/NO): NO